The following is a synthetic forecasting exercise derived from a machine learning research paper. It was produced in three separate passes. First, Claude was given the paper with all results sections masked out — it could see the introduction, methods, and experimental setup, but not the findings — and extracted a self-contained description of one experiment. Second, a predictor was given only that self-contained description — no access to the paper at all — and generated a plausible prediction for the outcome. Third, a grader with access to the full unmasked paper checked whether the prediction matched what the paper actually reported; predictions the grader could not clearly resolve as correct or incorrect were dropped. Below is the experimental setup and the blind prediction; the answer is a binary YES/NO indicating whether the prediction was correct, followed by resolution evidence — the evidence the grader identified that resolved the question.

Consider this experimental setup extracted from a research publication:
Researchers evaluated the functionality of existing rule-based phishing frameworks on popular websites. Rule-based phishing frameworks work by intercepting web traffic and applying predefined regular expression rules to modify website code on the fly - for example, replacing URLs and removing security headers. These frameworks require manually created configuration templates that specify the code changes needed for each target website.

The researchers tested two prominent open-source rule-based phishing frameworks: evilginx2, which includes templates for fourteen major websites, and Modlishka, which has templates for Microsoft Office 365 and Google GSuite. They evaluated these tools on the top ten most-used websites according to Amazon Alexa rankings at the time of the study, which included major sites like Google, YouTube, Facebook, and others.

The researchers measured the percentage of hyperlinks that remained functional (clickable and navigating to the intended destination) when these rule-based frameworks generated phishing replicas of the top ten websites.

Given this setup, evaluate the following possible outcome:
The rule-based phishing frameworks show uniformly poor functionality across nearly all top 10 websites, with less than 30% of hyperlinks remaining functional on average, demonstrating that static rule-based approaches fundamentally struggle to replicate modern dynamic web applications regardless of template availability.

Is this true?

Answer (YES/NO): NO